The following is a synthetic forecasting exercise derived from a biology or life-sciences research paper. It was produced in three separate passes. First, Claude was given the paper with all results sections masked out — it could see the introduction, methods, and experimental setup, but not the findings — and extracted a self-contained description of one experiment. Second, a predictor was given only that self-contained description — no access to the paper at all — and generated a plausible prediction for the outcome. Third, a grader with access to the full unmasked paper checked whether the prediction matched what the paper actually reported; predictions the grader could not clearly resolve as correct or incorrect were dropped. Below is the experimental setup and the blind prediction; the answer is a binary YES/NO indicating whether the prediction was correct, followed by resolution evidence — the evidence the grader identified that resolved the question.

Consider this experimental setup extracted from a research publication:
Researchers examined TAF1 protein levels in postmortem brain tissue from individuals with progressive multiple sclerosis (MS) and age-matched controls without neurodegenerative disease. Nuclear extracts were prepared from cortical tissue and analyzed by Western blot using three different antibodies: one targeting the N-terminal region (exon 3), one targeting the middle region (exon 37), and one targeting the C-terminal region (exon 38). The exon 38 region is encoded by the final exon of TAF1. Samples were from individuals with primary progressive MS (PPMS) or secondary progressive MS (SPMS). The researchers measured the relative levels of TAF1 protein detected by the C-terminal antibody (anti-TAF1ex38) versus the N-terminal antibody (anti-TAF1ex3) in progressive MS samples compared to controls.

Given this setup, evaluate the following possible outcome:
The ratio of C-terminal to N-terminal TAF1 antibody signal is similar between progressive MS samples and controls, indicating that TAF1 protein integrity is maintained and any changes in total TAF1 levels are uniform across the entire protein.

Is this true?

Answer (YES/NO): NO